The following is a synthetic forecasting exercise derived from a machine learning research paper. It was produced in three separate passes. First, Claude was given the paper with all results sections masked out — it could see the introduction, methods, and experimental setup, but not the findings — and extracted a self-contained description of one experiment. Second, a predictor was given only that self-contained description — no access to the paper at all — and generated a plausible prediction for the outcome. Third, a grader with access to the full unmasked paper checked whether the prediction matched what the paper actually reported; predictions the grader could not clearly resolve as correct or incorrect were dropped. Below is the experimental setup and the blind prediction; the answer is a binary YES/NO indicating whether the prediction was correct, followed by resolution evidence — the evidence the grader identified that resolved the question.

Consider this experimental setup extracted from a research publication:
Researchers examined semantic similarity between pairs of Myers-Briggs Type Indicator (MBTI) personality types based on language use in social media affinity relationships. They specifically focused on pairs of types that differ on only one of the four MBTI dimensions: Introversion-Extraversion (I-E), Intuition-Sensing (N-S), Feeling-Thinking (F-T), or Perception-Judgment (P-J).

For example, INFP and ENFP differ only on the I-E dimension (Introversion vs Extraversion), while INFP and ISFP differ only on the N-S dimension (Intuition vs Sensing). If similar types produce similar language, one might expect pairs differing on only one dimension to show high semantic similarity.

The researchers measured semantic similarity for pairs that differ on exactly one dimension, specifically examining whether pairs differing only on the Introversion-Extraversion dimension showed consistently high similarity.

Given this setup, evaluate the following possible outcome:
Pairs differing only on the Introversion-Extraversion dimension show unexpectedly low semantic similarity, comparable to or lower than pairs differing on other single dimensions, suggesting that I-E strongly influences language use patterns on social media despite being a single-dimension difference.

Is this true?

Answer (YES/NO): NO